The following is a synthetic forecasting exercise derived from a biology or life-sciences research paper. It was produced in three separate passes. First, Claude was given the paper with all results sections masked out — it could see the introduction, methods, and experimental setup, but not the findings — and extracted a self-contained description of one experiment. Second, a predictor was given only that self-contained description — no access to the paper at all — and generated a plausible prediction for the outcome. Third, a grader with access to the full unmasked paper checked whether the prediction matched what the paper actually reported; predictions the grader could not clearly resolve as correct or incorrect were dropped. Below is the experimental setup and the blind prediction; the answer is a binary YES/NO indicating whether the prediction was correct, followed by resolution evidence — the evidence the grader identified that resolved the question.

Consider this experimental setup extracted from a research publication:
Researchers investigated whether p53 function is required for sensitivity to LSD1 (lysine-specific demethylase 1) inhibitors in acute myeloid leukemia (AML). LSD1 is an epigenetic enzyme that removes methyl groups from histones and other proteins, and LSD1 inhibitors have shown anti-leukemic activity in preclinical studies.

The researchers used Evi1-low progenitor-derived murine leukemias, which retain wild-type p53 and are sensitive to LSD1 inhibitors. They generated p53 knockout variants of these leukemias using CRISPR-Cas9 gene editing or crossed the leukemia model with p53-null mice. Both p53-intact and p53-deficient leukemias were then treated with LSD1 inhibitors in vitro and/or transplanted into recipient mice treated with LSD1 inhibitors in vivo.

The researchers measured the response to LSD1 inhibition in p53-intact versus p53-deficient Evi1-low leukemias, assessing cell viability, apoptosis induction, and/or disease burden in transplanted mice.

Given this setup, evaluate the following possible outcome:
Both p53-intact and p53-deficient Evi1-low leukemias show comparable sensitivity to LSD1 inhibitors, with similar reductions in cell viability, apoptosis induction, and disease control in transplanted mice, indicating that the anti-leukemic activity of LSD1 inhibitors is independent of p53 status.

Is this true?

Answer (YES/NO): NO